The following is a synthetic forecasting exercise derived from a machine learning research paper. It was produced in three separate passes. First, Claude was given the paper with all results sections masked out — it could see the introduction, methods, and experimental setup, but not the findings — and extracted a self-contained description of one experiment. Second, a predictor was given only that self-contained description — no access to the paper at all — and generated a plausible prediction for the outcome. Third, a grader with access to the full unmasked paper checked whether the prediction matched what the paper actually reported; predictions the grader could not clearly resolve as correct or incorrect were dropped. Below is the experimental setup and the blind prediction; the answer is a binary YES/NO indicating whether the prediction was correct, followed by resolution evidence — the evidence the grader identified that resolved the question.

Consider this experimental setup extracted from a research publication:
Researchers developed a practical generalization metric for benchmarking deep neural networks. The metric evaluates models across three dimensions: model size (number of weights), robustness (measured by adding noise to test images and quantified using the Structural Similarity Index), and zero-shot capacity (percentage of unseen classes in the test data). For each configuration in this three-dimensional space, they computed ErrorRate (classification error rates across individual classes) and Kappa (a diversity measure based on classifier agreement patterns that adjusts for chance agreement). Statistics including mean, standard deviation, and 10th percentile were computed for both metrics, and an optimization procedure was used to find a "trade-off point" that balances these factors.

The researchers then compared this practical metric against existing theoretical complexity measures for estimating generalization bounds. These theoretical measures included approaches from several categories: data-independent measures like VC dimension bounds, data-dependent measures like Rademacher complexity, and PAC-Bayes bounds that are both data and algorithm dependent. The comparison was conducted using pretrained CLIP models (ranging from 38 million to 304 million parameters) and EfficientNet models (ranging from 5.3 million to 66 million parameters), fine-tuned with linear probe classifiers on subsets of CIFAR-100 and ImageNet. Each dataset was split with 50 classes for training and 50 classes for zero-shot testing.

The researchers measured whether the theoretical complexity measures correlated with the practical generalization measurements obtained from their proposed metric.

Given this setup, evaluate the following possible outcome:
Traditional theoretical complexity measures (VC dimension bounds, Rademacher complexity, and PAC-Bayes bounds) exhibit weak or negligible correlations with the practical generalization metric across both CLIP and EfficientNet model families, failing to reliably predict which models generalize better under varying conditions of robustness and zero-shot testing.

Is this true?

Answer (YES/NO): YES